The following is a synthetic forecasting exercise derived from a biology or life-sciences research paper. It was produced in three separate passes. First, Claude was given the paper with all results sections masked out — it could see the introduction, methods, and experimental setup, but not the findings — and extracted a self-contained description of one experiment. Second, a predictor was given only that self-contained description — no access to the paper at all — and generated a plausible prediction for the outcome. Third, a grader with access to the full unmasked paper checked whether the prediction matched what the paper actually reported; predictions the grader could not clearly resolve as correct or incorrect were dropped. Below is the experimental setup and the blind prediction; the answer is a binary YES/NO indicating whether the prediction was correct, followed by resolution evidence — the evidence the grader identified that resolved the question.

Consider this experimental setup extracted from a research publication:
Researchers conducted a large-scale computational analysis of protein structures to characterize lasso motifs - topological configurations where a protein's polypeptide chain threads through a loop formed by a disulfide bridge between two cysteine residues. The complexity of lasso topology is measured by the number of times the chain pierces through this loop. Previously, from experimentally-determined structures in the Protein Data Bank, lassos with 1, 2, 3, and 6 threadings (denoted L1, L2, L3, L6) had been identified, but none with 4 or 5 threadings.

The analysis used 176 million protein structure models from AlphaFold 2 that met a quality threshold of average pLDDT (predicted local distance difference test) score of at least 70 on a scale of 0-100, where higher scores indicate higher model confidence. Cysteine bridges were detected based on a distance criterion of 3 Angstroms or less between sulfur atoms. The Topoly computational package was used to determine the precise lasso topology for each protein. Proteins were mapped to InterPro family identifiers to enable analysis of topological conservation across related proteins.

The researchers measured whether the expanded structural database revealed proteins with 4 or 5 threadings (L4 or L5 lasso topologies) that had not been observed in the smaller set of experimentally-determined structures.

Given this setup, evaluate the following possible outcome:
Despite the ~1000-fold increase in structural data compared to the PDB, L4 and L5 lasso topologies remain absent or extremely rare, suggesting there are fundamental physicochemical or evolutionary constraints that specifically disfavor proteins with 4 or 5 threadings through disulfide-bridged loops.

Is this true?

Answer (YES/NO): NO